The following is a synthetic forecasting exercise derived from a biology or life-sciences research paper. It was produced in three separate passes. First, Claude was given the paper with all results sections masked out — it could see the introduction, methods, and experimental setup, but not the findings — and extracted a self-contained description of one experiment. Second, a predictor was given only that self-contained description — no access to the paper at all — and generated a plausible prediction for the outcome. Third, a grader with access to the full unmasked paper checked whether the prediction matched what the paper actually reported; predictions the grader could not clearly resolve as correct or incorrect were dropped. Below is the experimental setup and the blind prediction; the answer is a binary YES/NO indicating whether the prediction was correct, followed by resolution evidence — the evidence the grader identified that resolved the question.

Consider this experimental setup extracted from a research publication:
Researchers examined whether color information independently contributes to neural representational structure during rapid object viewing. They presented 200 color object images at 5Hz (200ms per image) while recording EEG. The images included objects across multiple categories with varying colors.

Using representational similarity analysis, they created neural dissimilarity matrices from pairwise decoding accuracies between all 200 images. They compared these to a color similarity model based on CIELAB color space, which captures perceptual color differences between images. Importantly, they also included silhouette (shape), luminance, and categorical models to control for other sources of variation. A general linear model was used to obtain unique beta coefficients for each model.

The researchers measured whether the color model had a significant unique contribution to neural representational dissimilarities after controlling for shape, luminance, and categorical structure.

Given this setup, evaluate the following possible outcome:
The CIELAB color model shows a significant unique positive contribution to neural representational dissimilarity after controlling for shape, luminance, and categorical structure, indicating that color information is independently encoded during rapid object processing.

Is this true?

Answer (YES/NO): YES